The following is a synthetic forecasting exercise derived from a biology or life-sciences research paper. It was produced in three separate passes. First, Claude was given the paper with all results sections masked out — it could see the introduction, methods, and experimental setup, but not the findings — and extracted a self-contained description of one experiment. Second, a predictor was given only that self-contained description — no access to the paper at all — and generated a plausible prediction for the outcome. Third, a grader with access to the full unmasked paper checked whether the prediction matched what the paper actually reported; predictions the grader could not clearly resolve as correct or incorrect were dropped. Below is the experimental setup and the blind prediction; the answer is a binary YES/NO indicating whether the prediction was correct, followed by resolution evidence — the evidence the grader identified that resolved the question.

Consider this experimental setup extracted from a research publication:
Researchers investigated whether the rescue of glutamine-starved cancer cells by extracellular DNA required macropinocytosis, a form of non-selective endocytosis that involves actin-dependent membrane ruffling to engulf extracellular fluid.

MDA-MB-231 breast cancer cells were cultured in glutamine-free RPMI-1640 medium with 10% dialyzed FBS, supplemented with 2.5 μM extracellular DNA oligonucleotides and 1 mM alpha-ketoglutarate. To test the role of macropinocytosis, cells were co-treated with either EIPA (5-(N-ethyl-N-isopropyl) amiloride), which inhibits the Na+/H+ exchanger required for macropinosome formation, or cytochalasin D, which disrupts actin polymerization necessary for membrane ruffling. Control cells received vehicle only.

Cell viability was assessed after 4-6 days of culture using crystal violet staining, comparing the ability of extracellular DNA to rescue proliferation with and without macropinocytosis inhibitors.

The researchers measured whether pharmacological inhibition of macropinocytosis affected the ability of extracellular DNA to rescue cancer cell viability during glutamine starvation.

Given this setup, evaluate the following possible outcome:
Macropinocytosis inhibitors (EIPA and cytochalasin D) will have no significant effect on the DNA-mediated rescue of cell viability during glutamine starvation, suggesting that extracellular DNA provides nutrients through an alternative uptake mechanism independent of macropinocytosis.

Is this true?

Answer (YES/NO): NO